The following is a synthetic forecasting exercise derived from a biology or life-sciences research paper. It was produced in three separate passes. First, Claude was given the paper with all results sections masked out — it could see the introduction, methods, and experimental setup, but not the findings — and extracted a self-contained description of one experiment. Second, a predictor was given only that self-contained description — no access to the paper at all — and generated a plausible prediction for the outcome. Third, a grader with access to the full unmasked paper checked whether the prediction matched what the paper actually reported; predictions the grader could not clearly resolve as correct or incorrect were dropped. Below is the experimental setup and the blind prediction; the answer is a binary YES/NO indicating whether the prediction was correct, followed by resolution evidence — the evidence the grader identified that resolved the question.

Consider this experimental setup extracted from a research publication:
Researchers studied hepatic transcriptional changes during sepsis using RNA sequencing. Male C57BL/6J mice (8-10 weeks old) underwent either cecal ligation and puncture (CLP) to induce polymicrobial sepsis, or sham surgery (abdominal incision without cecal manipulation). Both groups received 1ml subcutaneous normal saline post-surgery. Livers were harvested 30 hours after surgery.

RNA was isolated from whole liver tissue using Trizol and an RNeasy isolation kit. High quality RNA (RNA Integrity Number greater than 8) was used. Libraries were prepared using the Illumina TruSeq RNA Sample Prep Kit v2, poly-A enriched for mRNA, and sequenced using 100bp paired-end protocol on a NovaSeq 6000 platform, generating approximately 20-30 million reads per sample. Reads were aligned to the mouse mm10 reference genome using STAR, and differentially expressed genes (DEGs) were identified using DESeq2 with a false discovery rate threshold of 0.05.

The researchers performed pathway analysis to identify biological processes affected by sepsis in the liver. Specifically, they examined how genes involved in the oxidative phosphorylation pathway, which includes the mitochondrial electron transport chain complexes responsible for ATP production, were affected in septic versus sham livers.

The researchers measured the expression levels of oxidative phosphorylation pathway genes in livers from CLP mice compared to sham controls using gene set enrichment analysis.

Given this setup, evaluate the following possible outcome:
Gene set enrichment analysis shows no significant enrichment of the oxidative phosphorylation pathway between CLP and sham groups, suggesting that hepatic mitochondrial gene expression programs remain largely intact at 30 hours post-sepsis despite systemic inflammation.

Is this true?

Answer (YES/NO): NO